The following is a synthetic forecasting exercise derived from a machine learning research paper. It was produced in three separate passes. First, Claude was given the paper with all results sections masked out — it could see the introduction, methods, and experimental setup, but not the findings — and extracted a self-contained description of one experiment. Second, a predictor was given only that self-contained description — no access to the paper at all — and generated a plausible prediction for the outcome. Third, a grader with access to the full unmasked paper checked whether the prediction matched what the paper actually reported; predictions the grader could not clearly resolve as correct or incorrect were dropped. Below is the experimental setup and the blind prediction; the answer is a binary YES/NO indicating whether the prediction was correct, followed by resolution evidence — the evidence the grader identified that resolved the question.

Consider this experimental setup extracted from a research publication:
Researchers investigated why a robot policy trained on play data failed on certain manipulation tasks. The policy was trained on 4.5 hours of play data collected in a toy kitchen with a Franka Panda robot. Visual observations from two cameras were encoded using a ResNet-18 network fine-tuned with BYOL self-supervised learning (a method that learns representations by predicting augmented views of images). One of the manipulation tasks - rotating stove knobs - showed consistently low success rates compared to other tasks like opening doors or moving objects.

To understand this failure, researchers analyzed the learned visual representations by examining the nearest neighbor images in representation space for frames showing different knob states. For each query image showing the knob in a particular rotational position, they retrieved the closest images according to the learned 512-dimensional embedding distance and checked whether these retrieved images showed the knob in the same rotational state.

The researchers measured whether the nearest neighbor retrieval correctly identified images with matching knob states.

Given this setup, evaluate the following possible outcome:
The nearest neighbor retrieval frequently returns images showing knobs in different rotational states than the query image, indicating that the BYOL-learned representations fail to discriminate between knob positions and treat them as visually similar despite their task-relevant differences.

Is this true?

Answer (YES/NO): YES